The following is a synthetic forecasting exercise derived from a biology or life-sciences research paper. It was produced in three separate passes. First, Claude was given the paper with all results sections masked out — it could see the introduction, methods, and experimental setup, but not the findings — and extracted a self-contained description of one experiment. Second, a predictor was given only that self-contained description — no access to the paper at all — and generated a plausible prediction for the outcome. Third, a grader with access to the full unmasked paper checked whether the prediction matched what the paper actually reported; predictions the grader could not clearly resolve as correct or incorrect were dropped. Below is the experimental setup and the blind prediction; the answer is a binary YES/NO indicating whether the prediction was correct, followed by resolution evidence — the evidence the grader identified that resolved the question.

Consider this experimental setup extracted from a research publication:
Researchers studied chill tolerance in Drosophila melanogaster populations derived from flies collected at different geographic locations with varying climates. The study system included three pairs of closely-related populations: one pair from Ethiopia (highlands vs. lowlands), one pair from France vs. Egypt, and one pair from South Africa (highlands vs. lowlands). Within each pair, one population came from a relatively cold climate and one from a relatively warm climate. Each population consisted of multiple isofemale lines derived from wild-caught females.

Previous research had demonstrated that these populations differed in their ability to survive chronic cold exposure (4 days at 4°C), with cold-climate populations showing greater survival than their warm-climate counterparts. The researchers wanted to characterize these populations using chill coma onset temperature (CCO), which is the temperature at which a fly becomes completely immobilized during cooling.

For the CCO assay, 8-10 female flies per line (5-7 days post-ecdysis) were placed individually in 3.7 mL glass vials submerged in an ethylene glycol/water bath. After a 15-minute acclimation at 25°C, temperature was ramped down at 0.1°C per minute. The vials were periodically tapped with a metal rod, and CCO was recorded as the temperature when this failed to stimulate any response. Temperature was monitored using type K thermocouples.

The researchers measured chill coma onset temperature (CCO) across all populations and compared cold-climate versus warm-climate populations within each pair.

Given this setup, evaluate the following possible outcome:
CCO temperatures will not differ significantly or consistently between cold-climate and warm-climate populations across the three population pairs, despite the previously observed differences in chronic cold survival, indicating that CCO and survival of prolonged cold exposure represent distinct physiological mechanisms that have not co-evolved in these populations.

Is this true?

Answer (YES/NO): YES